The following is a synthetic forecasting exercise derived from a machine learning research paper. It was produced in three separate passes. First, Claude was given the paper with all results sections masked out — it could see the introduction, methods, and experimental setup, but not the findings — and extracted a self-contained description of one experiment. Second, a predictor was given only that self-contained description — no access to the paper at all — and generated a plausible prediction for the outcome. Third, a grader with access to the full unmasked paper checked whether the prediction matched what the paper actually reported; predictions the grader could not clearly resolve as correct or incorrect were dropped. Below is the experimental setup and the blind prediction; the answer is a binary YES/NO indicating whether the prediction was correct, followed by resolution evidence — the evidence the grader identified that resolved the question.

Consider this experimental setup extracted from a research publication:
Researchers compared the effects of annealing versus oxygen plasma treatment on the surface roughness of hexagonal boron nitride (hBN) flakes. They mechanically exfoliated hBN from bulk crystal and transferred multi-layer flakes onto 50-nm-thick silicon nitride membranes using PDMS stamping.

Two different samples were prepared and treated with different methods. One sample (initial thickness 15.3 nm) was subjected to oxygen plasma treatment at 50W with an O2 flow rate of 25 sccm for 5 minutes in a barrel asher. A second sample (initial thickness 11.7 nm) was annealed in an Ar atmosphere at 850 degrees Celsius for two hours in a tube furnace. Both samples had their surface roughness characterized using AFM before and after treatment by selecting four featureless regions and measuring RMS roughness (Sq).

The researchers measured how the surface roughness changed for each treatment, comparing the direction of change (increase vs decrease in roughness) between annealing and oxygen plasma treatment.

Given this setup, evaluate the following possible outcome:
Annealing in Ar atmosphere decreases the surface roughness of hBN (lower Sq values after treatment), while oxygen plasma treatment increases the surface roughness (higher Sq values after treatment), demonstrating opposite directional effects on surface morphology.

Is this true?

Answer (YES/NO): NO